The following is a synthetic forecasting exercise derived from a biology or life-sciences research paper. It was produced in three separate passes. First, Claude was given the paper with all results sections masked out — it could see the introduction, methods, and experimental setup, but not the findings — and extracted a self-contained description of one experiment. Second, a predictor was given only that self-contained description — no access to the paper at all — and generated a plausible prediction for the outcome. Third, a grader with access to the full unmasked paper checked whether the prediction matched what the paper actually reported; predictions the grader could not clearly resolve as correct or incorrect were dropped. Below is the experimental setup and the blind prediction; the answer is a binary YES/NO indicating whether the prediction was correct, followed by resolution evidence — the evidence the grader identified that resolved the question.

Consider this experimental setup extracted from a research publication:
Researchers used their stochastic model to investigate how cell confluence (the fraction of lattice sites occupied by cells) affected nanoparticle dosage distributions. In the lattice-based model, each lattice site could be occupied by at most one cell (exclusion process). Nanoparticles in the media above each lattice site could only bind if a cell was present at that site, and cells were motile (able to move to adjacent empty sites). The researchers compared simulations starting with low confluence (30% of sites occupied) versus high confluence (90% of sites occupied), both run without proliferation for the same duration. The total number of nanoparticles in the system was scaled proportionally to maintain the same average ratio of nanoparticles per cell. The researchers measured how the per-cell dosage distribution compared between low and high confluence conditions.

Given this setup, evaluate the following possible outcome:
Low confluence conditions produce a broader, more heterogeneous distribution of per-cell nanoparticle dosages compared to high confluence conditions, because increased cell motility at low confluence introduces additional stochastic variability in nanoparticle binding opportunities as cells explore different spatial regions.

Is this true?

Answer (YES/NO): NO